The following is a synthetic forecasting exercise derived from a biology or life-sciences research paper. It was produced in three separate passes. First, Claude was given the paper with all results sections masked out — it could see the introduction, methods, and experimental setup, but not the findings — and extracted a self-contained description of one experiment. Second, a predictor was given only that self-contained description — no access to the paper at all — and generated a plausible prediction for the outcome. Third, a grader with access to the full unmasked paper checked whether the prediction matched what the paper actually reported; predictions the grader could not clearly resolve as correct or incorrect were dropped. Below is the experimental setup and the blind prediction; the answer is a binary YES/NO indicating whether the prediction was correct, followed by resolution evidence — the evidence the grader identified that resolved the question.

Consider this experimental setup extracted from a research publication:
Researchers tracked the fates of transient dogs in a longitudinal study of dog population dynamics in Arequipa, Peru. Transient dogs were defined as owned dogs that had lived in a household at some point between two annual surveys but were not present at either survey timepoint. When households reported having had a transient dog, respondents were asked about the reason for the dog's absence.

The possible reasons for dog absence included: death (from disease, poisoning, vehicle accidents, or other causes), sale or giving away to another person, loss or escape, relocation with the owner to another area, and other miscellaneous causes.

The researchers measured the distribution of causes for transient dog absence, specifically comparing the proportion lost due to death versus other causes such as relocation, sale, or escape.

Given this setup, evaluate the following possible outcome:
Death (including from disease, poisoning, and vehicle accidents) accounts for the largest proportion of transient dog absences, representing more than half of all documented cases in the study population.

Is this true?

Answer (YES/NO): YES